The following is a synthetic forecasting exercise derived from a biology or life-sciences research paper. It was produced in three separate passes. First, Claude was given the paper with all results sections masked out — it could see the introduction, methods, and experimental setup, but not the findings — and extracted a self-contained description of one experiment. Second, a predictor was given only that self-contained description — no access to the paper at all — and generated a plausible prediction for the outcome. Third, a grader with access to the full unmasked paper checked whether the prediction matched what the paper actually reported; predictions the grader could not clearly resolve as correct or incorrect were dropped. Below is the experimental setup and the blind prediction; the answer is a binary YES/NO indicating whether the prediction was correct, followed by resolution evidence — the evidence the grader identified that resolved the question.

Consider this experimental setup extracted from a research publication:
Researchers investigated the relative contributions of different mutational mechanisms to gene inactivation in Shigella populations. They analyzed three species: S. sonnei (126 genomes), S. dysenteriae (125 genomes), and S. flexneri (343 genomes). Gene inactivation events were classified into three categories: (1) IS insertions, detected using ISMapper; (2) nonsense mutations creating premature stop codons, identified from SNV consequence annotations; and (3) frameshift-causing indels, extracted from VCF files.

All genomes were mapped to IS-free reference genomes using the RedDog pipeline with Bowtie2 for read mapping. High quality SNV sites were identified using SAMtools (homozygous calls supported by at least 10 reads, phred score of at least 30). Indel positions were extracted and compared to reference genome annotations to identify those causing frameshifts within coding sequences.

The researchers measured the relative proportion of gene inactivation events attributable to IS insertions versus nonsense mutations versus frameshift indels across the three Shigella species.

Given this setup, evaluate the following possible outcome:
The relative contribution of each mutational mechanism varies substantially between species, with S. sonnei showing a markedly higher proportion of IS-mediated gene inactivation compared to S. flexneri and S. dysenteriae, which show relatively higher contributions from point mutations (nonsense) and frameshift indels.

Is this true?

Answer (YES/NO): YES